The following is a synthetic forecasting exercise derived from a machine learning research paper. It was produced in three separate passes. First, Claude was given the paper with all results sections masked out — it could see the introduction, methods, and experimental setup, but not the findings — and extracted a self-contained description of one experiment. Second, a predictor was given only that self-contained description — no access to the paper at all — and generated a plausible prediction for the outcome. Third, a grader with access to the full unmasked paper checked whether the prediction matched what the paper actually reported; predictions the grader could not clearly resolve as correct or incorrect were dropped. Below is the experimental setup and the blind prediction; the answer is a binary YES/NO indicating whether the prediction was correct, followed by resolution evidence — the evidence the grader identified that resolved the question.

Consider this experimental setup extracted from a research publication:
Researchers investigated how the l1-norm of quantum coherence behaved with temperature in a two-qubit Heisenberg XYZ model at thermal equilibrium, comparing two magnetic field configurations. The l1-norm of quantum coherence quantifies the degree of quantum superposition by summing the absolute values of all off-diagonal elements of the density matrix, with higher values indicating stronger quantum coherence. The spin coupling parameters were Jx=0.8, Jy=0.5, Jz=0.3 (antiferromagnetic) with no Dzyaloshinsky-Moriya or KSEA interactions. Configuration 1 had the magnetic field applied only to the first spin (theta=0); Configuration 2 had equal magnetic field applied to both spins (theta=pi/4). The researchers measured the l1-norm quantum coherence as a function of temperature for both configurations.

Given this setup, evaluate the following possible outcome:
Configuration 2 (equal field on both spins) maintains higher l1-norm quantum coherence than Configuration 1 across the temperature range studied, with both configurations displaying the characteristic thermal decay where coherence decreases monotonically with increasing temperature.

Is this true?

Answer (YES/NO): YES